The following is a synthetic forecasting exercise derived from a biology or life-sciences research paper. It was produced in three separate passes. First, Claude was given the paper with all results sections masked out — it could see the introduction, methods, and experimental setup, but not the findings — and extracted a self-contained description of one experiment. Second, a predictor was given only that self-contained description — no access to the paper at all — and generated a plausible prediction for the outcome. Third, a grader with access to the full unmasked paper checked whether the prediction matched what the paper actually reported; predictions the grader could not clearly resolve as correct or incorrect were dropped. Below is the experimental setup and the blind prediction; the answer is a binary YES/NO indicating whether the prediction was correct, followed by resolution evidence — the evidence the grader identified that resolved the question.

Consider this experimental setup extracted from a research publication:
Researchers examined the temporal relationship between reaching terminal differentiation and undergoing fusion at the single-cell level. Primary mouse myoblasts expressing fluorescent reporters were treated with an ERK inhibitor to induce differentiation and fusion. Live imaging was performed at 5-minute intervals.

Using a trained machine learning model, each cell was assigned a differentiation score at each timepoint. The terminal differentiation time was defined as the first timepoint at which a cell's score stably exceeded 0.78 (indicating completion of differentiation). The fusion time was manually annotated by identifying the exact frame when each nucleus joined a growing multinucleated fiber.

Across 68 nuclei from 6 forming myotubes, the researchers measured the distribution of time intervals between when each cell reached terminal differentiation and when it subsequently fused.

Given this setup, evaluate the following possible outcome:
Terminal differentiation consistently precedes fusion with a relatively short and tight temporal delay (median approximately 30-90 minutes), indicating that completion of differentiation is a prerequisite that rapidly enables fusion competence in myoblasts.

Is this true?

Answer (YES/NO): NO